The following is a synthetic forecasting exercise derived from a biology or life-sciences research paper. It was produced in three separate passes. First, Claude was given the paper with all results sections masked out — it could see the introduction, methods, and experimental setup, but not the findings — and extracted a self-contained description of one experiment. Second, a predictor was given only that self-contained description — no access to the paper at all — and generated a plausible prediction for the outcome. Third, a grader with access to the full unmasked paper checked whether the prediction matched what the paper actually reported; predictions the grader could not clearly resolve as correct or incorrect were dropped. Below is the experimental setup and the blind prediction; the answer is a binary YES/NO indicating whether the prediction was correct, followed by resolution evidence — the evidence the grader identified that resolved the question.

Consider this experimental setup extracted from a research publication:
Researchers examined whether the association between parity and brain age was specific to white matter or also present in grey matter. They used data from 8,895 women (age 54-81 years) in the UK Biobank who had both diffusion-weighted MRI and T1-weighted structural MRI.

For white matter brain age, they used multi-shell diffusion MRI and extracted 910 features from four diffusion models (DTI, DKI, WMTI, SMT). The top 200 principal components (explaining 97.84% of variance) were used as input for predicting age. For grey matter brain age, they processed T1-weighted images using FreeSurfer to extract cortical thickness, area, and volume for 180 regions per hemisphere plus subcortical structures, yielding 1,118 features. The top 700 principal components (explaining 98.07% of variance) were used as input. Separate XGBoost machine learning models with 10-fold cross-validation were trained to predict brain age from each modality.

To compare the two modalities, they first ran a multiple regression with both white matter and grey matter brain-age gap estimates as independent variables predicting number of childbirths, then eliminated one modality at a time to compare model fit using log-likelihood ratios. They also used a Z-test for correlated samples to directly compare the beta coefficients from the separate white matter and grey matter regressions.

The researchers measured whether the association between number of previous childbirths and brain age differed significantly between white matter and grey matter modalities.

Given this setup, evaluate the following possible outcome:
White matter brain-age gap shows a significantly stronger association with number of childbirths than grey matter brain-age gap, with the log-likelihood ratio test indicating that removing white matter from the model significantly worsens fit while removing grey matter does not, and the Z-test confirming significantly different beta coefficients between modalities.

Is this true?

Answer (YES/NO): NO